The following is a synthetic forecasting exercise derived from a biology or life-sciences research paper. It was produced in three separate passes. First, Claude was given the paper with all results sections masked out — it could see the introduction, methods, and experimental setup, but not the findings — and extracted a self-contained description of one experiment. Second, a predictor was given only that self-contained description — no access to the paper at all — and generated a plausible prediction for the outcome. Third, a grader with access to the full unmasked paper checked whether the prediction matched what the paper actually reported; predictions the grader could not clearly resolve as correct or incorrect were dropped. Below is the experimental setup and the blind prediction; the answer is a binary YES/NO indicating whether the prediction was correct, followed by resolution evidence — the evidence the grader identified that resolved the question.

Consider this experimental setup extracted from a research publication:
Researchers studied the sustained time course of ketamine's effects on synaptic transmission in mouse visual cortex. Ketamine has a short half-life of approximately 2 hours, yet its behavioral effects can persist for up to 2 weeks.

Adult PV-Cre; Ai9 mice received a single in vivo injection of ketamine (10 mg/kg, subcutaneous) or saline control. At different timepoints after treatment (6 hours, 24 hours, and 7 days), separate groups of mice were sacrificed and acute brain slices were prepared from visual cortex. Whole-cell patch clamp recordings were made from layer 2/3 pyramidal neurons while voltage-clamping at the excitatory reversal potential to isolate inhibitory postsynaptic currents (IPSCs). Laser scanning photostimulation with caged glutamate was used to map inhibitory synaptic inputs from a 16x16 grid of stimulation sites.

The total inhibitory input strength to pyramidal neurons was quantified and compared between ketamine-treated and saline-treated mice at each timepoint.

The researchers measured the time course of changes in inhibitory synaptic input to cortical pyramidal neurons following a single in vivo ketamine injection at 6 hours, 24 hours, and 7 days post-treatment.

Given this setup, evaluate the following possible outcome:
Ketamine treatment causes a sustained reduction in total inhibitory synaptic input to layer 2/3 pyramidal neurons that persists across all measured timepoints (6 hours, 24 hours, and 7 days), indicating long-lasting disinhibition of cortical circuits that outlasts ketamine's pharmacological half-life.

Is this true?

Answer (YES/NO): YES